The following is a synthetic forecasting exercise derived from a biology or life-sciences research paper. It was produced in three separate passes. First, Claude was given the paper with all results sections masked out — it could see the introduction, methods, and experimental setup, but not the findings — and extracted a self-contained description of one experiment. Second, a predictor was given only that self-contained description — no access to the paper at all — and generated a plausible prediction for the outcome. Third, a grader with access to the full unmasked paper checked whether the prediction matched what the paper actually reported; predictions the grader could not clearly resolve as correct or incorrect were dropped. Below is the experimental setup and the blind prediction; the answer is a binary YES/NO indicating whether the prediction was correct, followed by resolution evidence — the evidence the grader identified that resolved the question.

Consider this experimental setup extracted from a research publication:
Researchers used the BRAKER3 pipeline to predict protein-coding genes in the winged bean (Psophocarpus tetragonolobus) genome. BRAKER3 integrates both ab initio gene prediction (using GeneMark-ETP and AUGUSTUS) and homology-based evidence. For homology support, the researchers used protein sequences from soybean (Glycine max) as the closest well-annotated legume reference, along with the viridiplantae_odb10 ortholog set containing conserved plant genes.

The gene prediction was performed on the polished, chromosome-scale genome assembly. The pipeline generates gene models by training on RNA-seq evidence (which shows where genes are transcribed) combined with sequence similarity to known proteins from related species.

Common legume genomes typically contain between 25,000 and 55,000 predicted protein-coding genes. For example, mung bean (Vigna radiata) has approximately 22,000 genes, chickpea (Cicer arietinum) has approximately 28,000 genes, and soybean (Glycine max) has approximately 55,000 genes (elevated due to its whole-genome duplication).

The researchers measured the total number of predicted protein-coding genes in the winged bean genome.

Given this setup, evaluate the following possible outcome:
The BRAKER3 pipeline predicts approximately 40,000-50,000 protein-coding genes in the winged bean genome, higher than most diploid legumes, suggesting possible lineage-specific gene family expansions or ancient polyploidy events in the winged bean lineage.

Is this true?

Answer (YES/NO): NO